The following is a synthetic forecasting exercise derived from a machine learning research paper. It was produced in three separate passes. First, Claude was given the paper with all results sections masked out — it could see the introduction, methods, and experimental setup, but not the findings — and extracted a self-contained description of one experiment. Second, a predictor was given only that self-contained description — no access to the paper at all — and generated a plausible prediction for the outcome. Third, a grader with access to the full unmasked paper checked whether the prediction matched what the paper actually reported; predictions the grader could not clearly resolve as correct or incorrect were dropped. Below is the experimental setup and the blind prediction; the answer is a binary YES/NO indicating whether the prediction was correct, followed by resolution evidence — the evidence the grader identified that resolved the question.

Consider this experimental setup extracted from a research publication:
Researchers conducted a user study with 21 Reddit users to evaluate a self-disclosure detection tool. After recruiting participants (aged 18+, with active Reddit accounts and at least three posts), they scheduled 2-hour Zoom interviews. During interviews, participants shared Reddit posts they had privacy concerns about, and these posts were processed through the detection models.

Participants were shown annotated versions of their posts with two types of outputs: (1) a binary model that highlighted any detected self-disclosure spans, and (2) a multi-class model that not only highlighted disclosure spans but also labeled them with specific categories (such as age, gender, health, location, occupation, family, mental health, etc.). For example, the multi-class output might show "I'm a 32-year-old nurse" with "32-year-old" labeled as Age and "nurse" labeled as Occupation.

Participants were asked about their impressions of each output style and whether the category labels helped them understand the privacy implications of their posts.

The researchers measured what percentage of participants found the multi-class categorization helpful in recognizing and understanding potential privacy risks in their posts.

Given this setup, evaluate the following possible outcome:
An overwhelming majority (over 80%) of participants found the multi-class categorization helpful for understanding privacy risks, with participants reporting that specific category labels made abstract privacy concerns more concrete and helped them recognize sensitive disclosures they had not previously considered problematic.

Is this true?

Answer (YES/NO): NO